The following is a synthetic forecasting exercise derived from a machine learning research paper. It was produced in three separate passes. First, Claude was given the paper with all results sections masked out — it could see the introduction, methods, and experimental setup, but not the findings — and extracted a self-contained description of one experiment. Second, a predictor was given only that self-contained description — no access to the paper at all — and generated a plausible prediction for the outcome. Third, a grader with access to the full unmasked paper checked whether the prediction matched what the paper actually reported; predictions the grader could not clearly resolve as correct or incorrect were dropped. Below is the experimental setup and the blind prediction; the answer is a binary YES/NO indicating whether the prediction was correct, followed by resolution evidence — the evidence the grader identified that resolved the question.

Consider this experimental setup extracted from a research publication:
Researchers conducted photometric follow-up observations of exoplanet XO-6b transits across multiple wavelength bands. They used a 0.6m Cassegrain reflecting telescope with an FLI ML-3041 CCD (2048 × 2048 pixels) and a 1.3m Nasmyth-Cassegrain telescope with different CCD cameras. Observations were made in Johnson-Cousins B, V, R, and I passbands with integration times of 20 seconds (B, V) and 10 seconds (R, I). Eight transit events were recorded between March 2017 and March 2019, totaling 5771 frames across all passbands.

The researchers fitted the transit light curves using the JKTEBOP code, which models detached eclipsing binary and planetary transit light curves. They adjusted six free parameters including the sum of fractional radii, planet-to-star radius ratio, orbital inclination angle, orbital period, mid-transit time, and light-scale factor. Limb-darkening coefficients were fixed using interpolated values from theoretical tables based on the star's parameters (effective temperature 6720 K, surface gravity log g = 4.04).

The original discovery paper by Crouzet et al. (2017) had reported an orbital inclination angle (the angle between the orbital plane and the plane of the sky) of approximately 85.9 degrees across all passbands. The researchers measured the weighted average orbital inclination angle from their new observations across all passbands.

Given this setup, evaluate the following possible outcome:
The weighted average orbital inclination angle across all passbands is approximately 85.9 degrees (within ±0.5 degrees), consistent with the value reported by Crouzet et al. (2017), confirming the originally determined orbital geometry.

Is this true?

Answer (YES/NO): NO